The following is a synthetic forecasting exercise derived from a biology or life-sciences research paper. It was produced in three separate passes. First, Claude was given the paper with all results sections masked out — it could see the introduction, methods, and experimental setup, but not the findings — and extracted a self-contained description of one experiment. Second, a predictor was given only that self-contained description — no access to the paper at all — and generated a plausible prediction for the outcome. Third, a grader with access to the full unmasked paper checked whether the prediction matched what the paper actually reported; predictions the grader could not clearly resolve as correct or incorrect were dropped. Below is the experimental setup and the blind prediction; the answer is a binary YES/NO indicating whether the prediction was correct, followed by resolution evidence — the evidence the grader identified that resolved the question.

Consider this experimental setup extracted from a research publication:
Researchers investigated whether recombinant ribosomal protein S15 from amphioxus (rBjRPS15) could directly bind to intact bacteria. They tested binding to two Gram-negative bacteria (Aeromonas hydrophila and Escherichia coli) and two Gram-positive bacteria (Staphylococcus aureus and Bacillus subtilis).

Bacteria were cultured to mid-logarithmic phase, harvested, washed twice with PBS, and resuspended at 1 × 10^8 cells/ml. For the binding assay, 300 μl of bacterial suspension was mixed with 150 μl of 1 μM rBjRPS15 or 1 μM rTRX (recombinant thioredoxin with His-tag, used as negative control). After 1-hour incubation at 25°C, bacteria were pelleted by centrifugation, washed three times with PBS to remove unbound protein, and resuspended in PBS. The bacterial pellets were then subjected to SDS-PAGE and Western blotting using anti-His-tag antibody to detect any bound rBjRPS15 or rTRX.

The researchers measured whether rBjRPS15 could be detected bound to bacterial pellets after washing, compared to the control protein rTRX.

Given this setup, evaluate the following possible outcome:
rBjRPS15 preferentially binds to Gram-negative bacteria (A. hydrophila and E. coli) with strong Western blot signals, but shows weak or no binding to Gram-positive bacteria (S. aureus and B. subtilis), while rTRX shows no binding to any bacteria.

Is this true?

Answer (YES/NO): NO